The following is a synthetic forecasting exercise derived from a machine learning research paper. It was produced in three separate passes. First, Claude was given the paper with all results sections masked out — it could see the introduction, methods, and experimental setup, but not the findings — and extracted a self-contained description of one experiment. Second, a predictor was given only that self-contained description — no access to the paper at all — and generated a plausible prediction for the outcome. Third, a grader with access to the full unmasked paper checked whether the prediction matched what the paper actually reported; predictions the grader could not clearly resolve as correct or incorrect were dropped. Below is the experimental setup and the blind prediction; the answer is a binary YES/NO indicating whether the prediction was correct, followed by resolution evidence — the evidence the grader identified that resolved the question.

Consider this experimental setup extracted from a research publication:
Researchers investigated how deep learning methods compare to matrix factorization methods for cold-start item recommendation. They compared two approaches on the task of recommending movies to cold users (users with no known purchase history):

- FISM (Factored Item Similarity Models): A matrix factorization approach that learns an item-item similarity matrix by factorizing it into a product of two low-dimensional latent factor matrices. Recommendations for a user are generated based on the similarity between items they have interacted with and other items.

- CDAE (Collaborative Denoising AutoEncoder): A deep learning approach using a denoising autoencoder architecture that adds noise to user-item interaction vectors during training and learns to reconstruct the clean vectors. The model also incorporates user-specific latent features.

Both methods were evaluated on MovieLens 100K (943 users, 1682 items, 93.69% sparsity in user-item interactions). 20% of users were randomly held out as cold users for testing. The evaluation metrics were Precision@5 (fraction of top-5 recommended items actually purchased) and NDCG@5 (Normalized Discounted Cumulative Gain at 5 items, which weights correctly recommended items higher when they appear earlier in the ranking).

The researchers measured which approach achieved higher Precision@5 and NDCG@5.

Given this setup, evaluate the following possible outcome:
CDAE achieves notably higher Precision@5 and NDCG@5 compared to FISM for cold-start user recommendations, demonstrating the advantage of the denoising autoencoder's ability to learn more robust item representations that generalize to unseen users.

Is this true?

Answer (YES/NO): NO